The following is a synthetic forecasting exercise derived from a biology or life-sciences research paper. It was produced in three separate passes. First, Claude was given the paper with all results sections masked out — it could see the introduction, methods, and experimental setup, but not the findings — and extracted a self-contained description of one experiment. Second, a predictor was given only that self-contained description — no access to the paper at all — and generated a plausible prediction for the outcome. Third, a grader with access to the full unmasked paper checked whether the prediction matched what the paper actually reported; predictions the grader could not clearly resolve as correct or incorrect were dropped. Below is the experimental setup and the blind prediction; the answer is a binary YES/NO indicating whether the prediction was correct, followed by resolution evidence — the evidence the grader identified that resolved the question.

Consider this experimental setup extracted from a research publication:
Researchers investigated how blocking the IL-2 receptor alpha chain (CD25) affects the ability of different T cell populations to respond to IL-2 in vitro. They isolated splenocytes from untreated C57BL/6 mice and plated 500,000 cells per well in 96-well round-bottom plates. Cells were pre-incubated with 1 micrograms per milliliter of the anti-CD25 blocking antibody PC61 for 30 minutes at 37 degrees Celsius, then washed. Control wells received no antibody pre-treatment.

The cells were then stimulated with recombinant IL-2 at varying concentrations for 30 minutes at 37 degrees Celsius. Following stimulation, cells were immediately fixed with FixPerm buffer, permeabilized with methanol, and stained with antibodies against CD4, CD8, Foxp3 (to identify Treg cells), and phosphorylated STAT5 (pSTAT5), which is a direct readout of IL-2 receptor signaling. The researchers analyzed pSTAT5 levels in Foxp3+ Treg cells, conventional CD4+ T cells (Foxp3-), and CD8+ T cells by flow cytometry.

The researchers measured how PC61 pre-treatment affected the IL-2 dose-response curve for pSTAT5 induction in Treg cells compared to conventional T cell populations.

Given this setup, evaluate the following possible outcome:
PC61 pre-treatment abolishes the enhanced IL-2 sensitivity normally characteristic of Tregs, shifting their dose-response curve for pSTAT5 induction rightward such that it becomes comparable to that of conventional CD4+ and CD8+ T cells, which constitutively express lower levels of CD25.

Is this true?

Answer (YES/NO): NO